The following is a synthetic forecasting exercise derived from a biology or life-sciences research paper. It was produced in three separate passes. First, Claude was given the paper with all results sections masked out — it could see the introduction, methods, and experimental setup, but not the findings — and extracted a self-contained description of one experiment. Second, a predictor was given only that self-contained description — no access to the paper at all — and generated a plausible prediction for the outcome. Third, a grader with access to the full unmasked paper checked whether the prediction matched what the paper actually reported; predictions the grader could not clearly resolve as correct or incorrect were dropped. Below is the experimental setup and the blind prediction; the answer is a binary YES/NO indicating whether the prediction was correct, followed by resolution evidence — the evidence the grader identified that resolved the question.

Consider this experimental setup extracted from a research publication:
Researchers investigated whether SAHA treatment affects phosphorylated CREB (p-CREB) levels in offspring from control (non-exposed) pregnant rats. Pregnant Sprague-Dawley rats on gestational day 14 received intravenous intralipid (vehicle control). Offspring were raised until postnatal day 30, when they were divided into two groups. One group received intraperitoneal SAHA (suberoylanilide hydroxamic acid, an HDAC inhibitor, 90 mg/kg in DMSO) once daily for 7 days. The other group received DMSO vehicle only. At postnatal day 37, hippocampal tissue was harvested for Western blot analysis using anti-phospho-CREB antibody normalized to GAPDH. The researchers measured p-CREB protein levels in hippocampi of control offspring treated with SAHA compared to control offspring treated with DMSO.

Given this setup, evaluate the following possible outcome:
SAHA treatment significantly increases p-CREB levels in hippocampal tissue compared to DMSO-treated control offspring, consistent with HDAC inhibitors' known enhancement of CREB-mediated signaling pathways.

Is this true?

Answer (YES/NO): NO